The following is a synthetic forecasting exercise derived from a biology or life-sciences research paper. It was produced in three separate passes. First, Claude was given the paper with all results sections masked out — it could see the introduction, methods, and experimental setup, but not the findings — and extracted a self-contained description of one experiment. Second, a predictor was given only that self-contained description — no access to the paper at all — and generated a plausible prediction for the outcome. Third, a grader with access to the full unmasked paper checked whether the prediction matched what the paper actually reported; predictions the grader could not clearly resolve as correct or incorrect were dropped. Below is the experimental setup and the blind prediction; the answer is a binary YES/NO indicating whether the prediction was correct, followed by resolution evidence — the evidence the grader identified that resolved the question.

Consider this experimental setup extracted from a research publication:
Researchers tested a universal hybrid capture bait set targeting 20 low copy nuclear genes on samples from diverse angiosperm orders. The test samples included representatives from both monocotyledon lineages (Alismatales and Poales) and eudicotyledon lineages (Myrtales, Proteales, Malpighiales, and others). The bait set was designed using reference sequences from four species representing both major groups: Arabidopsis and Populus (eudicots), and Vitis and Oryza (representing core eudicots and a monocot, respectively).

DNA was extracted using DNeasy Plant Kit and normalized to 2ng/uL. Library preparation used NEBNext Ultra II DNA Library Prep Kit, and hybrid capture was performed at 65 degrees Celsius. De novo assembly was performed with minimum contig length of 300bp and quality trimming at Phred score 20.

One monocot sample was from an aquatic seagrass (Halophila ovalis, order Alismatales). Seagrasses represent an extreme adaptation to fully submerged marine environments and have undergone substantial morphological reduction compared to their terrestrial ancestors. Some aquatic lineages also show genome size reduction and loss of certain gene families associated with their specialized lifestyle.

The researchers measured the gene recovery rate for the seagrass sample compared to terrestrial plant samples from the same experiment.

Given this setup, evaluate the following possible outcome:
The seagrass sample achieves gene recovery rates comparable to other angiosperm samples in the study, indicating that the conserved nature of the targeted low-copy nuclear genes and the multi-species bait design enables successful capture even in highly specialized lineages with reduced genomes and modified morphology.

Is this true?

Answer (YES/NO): YES